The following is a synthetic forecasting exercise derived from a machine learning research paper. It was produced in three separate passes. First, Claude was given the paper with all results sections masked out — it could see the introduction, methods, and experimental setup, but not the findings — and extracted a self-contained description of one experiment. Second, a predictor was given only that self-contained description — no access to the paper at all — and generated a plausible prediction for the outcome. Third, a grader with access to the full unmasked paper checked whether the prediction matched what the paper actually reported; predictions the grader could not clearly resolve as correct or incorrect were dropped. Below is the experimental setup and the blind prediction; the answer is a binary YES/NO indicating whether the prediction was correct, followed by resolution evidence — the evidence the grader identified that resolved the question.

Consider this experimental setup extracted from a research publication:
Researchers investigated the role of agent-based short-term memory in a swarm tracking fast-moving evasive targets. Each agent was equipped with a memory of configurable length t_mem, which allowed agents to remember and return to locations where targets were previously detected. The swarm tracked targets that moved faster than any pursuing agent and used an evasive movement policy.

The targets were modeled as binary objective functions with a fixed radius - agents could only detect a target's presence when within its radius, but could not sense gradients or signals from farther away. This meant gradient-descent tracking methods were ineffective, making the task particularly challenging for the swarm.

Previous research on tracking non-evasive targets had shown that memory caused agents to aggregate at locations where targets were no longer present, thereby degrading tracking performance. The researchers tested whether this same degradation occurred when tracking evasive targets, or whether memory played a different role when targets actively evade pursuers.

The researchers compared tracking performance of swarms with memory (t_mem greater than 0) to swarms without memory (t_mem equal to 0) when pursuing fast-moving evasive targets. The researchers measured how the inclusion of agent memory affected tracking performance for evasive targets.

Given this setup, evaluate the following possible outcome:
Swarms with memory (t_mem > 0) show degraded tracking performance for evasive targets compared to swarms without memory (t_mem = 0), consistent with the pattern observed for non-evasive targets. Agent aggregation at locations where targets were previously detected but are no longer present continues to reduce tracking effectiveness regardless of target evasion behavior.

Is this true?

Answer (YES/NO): NO